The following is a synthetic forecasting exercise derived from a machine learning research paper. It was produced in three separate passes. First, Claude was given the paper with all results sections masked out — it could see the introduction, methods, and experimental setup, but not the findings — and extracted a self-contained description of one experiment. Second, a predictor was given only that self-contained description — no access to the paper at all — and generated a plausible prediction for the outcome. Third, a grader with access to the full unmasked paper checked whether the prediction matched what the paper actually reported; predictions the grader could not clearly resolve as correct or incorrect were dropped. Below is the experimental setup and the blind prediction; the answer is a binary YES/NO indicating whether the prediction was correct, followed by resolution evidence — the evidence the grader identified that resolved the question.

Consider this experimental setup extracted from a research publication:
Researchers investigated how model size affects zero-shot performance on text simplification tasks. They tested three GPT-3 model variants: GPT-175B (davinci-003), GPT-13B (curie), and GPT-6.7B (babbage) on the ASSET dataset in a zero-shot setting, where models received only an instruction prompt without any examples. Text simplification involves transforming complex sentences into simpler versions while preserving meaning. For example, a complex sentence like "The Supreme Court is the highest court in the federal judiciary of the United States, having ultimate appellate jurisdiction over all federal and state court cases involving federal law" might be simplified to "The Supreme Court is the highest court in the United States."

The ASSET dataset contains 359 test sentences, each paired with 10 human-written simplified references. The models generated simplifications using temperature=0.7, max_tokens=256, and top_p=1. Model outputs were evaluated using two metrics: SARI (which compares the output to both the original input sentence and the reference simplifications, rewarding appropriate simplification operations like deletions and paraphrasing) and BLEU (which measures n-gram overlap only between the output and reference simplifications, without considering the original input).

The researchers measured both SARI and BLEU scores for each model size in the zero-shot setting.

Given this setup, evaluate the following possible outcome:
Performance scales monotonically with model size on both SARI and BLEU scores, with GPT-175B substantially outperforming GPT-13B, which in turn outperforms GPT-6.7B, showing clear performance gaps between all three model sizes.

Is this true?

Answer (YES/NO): NO